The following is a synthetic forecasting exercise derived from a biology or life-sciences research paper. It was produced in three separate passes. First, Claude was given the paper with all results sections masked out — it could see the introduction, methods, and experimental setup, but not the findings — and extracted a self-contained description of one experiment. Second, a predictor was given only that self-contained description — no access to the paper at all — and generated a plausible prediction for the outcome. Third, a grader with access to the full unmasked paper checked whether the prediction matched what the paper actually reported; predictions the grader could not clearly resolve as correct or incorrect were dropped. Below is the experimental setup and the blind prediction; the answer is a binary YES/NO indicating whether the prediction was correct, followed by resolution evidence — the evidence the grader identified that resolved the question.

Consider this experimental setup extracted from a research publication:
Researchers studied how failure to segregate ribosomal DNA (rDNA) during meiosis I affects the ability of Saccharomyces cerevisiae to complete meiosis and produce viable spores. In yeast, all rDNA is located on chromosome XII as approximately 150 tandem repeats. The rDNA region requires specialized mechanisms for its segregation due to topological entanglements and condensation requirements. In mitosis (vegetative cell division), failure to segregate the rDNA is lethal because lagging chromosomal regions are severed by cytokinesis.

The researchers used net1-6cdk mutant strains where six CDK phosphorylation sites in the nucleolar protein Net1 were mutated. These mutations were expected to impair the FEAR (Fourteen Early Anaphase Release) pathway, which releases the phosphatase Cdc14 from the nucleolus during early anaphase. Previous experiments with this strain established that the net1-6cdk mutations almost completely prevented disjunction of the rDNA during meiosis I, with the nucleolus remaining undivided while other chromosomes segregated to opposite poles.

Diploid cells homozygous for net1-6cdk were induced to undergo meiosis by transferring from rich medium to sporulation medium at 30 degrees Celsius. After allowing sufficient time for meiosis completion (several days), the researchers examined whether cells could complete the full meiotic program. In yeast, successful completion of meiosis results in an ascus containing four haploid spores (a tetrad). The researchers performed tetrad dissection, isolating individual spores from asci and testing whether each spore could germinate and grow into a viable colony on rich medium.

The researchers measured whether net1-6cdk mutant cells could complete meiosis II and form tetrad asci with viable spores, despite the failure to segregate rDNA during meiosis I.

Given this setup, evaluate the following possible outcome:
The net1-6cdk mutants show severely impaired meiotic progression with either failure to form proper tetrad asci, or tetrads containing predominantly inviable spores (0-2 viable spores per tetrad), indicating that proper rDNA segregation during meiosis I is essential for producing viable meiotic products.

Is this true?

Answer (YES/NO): NO